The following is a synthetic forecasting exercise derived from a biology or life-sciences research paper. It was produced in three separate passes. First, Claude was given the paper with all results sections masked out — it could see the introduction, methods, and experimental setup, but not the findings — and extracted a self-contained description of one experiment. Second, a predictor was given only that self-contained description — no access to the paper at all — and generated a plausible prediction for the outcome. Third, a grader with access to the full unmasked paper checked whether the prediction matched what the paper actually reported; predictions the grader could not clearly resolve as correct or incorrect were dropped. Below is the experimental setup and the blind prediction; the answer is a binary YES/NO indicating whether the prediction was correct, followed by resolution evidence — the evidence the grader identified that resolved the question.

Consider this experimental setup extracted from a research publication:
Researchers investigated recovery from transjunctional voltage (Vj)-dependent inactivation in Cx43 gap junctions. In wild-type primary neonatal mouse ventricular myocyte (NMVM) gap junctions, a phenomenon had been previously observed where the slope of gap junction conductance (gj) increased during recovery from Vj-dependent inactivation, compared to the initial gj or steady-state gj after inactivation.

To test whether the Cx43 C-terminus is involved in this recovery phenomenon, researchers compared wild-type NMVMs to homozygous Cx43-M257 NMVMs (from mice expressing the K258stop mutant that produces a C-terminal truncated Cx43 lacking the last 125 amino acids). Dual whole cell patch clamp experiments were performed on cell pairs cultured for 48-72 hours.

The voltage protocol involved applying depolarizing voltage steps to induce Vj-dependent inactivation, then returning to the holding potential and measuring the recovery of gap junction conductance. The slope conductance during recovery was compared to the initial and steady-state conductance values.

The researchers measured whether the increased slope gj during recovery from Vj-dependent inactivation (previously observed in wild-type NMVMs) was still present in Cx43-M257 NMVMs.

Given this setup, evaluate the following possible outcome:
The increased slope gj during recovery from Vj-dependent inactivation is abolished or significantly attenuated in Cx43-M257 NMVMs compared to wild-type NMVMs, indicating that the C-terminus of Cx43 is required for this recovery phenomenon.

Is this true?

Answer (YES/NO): YES